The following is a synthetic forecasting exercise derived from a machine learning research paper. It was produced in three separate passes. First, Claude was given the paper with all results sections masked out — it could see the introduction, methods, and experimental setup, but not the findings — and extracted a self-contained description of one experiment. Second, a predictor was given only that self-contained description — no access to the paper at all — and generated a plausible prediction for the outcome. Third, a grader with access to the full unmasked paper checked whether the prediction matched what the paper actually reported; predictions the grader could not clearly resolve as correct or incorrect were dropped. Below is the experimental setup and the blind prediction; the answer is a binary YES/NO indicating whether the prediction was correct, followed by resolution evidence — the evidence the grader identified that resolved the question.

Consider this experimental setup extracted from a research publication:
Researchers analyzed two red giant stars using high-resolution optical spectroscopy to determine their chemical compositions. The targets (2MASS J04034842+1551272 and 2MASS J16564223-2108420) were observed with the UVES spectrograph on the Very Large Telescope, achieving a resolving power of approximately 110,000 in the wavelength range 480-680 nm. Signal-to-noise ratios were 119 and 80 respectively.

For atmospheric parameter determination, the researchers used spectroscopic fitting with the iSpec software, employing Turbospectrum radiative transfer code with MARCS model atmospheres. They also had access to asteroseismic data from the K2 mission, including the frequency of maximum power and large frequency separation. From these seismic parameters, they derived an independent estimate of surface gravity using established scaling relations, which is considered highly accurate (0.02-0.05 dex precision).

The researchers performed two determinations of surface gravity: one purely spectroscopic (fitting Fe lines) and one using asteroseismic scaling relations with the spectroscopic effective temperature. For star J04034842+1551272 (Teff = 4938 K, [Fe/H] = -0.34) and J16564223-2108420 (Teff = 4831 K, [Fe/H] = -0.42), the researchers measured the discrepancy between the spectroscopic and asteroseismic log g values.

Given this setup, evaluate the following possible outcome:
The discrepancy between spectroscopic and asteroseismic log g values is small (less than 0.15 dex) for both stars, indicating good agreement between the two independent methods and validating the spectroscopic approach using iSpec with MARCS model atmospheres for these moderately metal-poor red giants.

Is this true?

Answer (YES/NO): NO